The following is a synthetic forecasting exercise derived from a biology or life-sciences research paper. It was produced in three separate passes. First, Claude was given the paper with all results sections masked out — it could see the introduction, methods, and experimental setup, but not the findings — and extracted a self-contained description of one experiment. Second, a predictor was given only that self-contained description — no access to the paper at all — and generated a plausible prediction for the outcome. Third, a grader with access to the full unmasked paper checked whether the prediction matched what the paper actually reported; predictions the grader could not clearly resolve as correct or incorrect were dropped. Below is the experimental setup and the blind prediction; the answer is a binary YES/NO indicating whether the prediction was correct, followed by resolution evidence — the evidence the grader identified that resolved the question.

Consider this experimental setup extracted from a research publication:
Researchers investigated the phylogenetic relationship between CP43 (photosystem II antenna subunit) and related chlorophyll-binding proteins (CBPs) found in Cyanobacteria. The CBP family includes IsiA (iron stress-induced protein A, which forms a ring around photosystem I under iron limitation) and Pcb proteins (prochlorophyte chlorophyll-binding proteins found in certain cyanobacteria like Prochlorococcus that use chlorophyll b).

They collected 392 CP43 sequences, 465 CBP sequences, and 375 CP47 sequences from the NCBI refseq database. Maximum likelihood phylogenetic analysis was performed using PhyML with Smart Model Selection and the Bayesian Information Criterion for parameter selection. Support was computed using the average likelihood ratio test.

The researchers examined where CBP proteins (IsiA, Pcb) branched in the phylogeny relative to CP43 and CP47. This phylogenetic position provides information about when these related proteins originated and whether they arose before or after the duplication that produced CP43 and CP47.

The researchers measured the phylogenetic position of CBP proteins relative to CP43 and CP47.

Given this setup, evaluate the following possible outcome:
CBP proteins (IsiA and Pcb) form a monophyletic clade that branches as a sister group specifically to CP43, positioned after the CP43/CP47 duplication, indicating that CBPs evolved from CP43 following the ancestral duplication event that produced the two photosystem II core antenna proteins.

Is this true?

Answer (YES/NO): YES